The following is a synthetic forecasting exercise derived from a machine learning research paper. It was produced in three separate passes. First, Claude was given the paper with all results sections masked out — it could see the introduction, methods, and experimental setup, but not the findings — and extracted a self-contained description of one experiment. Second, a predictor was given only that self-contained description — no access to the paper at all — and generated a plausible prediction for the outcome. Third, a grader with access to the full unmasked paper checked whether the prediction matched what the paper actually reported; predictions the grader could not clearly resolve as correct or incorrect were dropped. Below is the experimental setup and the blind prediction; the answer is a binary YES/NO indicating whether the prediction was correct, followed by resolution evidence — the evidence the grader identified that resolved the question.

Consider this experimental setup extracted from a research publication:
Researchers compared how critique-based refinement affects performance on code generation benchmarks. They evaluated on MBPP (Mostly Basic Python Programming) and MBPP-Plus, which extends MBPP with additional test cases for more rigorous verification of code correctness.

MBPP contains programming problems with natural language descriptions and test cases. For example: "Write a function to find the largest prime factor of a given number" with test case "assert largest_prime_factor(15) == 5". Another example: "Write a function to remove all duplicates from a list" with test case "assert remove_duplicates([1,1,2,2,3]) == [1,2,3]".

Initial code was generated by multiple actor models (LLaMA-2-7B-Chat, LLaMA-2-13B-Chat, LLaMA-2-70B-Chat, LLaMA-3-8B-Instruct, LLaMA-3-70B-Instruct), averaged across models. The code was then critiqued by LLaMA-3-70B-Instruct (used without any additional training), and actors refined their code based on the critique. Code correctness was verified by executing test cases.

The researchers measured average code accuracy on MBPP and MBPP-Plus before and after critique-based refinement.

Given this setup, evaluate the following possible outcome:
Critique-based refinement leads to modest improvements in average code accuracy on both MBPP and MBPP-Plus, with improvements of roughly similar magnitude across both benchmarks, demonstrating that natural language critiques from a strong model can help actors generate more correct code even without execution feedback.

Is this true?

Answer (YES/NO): YES